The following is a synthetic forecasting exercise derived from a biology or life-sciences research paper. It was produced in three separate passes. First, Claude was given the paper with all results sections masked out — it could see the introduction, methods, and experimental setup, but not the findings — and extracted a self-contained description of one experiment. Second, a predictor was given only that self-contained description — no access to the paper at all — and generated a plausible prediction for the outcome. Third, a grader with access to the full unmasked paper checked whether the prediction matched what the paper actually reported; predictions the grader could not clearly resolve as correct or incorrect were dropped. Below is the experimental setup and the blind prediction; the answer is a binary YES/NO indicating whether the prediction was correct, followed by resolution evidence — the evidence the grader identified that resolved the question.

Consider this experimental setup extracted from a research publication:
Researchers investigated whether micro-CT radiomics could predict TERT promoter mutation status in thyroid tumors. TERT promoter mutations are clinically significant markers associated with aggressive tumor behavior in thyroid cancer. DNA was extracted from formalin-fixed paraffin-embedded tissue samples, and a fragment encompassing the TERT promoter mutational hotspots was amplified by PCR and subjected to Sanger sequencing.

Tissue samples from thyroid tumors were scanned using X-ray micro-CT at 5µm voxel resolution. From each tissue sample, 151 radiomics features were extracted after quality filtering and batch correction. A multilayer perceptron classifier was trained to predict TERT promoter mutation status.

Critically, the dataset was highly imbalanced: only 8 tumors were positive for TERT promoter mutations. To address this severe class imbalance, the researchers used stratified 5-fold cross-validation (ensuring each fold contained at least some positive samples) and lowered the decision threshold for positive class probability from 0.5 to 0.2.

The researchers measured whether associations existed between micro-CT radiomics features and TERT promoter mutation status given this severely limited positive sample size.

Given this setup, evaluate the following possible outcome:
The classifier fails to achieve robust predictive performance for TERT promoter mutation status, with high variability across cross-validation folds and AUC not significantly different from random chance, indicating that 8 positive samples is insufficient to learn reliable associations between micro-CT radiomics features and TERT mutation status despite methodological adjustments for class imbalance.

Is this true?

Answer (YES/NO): NO